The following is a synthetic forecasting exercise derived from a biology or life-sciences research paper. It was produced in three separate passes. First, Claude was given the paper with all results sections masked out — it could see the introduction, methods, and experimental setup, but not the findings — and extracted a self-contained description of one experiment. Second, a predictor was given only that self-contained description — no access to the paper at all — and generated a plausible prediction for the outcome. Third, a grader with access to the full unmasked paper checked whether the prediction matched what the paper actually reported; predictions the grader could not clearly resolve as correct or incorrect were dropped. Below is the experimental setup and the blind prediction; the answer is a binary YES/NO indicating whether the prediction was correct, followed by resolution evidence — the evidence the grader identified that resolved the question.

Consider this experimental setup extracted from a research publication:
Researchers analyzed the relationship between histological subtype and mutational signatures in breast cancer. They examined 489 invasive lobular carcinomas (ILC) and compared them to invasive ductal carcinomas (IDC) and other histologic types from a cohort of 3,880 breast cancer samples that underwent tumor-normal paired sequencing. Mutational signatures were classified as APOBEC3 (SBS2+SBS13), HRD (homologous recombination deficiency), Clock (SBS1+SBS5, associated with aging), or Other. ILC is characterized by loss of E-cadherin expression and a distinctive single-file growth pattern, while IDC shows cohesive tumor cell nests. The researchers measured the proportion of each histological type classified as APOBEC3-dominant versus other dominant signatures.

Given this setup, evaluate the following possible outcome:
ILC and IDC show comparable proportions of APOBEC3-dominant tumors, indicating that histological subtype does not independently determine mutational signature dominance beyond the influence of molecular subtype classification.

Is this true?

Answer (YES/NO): NO